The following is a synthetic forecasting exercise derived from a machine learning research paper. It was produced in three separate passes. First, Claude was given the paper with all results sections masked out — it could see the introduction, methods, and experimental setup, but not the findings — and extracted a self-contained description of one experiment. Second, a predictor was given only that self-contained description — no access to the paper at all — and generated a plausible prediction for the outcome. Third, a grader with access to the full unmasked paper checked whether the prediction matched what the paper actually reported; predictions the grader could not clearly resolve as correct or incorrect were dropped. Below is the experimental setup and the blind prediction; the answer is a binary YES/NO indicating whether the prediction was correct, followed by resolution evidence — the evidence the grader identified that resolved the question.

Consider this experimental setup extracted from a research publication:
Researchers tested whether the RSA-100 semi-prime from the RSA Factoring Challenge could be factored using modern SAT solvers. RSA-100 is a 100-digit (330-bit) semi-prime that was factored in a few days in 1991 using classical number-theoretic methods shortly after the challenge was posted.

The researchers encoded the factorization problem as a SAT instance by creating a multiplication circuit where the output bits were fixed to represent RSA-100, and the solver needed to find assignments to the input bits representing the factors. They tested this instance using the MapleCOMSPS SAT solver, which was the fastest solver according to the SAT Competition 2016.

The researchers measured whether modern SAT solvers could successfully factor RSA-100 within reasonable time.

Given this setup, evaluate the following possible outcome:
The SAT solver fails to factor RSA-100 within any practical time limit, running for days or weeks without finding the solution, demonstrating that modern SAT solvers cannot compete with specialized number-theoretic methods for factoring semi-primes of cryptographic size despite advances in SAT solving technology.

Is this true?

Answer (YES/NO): YES